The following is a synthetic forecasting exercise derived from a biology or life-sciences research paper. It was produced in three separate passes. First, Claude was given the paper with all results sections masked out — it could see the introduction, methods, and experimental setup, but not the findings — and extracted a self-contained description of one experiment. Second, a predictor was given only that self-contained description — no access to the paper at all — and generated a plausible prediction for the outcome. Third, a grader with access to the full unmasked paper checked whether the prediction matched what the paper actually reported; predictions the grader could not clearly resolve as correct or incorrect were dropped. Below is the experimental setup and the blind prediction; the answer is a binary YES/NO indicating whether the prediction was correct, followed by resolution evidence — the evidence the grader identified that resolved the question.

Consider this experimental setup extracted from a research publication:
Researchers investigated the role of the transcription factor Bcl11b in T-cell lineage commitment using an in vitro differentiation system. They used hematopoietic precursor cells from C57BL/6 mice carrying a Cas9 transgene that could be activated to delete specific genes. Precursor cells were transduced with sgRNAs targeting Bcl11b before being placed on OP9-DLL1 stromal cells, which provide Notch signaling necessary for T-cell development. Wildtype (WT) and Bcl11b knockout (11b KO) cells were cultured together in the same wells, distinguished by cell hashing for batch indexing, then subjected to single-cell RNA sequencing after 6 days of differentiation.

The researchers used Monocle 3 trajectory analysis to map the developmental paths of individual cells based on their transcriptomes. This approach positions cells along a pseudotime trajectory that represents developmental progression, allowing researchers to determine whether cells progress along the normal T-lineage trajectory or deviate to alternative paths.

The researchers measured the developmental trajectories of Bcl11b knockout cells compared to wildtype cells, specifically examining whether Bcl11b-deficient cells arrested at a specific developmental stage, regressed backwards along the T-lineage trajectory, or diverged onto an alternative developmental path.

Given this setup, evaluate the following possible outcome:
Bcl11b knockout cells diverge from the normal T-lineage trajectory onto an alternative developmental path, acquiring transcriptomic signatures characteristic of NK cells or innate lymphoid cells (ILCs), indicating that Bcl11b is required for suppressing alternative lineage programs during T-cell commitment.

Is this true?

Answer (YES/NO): YES